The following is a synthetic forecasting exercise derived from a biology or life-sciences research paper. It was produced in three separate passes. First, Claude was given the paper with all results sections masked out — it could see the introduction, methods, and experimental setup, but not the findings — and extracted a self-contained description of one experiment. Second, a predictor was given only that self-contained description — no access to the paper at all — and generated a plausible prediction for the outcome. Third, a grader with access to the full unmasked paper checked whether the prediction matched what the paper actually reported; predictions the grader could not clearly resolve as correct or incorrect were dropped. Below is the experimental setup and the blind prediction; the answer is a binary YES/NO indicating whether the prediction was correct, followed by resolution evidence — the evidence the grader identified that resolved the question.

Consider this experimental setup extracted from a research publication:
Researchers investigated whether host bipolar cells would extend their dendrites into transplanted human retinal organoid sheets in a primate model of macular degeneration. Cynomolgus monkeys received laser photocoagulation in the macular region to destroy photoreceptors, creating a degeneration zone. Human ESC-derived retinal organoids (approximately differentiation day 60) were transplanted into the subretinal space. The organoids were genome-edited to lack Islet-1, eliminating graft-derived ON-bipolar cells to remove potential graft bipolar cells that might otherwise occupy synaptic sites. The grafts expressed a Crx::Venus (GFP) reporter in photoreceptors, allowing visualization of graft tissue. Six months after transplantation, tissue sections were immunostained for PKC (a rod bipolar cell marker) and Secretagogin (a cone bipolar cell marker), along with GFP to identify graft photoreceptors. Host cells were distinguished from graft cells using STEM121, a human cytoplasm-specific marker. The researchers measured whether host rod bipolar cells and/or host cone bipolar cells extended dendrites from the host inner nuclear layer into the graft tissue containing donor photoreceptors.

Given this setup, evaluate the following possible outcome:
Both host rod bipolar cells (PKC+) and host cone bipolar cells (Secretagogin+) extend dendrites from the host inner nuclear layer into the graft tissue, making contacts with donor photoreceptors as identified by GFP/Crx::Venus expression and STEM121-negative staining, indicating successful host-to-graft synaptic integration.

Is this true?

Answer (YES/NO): YES